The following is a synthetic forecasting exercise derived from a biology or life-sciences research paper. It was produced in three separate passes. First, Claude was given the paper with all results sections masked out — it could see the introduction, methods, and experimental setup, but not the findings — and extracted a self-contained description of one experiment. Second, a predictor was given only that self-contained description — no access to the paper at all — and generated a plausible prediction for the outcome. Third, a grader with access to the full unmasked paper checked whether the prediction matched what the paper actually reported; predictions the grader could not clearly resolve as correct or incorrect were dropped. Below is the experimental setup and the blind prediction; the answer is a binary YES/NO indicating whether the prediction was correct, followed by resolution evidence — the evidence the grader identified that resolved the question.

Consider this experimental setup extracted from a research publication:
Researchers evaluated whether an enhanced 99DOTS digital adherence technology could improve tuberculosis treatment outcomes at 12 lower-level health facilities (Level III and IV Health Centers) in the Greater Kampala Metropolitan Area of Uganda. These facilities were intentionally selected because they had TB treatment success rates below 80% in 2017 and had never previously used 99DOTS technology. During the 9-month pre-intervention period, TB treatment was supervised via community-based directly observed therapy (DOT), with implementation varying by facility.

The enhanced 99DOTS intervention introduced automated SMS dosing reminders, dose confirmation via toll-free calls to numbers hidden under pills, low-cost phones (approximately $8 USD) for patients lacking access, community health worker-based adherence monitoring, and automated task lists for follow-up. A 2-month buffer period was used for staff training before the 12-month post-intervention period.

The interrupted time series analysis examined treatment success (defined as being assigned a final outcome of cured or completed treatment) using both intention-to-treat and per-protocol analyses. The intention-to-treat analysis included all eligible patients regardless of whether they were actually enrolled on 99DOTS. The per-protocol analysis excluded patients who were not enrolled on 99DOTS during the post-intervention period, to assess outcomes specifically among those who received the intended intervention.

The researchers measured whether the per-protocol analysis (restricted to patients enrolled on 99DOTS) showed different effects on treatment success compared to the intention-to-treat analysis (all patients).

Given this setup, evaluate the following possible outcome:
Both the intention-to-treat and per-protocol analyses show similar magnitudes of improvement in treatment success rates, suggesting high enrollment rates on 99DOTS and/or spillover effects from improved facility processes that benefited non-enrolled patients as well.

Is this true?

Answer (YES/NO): NO